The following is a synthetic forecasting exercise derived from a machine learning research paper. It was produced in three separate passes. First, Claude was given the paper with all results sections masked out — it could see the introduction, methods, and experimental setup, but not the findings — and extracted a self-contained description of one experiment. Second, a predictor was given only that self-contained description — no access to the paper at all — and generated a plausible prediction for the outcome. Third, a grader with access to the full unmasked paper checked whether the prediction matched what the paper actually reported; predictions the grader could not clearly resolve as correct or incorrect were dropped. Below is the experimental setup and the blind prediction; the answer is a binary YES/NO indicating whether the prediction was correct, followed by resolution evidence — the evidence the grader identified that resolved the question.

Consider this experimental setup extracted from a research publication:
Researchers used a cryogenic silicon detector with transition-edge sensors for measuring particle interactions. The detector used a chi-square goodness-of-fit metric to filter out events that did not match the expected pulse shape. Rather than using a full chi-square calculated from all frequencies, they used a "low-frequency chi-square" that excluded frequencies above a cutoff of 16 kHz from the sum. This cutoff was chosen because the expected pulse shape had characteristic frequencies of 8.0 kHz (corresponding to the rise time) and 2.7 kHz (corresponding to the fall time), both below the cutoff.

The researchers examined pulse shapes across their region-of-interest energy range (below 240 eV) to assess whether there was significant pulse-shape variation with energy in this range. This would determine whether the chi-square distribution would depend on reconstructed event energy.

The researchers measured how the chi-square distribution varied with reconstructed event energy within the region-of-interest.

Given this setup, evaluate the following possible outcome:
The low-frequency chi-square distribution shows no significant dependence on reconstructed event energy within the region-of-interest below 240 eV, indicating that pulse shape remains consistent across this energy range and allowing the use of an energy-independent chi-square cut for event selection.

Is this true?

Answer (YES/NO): YES